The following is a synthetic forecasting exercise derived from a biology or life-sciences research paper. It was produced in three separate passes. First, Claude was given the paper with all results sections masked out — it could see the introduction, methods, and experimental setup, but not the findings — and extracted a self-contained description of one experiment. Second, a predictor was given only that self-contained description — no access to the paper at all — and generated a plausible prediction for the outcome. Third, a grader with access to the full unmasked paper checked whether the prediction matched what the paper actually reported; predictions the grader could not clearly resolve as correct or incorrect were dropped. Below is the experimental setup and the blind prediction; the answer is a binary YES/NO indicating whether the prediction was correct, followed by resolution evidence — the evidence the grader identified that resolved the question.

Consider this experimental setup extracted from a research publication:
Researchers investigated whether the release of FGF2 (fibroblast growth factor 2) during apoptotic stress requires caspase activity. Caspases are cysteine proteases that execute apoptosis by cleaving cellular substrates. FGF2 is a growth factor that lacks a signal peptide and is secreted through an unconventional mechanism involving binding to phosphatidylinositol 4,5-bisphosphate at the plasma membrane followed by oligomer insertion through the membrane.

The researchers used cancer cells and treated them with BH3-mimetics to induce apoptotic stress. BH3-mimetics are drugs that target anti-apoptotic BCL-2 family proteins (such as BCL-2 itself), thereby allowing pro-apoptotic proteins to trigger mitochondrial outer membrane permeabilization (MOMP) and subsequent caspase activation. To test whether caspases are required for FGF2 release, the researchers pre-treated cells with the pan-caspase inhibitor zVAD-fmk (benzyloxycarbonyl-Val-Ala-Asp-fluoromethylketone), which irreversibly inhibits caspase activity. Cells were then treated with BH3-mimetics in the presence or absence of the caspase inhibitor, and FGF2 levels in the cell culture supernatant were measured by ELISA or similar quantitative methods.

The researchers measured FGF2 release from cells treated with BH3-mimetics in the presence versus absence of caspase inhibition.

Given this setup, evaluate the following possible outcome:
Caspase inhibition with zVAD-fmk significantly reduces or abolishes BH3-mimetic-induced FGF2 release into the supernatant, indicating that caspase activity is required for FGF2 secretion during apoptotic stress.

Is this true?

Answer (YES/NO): NO